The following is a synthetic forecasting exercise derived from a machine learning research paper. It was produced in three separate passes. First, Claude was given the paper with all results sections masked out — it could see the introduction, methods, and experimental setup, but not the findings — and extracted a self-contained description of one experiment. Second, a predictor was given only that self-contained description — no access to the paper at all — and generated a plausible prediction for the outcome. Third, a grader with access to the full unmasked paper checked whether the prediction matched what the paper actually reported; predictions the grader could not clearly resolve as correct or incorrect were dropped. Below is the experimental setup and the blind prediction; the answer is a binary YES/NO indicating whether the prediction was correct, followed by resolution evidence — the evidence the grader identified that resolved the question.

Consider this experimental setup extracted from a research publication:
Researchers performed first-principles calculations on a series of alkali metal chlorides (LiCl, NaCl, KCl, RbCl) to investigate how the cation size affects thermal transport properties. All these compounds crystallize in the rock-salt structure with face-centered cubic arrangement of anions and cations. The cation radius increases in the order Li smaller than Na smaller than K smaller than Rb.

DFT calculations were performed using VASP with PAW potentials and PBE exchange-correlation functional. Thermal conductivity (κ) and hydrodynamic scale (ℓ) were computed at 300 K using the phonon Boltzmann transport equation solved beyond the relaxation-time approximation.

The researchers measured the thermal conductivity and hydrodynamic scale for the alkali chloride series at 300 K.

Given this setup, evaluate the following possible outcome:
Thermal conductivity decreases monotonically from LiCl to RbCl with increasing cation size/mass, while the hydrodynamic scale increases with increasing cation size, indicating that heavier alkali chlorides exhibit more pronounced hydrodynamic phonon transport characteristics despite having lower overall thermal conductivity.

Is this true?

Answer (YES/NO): NO